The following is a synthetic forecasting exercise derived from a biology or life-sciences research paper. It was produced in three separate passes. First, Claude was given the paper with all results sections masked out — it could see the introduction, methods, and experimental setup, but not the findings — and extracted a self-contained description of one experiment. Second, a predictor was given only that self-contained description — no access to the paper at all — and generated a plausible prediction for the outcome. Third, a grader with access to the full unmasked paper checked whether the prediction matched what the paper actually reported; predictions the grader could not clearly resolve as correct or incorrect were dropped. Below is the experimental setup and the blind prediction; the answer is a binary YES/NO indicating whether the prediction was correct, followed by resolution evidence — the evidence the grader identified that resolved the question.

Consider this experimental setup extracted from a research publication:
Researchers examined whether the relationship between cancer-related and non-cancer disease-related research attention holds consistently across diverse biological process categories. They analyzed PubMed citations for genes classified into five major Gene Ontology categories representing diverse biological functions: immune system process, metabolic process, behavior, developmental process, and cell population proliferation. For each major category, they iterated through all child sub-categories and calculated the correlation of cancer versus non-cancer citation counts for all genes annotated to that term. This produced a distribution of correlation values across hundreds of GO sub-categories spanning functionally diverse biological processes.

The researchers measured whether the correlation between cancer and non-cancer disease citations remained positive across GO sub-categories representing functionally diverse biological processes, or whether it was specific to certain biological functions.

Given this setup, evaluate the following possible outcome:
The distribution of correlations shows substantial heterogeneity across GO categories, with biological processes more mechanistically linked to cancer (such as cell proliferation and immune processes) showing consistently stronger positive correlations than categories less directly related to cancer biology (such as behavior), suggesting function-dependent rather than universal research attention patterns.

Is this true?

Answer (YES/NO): NO